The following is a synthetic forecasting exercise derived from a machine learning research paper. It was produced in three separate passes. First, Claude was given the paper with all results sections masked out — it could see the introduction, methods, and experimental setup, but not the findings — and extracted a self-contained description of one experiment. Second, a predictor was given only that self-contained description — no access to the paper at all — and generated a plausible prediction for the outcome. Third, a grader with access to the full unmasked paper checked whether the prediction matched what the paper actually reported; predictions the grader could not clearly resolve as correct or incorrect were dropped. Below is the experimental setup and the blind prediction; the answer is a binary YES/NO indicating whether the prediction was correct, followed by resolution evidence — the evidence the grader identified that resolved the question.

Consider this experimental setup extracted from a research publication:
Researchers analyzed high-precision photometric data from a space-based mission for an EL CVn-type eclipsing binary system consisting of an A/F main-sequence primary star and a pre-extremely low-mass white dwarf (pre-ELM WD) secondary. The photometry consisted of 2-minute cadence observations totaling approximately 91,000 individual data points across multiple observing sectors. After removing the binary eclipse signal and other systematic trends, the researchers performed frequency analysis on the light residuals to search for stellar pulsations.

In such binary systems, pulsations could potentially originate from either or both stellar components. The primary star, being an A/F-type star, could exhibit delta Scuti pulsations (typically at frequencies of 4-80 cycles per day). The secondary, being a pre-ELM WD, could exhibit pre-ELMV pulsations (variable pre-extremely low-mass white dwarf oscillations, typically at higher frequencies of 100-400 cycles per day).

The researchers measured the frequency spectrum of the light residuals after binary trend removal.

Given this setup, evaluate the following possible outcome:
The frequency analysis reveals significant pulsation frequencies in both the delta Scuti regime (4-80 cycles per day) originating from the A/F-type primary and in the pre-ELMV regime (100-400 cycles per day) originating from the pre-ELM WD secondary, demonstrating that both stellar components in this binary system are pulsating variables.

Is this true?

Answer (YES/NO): YES